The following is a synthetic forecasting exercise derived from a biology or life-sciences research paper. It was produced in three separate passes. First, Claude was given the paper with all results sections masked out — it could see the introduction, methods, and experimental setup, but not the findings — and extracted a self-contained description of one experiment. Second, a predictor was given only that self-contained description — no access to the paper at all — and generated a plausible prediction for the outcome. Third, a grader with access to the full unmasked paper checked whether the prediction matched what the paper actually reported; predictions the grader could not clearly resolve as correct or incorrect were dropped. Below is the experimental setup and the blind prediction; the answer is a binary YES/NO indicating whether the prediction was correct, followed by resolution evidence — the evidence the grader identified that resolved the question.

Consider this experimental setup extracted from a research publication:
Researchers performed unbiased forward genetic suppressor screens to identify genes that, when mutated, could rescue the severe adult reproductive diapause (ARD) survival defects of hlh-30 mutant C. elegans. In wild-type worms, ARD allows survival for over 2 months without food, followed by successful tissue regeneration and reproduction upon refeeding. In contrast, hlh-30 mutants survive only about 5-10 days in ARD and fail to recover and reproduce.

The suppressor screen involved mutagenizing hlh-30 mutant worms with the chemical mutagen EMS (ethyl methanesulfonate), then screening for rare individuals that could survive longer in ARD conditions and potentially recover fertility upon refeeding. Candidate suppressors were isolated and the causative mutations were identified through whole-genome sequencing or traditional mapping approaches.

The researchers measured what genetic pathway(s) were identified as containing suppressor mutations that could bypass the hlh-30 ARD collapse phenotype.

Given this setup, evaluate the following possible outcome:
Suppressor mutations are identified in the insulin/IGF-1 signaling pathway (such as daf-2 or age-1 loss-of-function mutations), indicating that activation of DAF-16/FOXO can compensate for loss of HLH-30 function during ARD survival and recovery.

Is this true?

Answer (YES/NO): YES